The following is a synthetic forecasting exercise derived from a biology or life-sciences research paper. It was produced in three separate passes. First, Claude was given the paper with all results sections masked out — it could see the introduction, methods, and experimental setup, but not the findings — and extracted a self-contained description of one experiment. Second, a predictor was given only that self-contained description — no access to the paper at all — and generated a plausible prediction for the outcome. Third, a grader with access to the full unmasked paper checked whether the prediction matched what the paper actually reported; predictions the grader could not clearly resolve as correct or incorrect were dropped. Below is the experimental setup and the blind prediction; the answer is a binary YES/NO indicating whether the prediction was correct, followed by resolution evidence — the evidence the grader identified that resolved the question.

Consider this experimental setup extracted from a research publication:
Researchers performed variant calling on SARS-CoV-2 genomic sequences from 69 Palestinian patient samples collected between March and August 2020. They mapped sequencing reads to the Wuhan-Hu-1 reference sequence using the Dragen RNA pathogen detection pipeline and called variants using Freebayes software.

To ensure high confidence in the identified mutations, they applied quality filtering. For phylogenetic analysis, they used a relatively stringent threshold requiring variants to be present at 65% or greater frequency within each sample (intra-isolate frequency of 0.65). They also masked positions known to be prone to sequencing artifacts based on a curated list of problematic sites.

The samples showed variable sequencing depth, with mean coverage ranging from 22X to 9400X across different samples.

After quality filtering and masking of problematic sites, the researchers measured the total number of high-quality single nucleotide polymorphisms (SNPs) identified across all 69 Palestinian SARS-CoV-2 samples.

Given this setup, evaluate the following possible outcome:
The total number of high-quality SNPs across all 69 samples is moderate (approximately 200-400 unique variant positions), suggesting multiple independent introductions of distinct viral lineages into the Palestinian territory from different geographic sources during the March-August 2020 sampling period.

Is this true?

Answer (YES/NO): NO